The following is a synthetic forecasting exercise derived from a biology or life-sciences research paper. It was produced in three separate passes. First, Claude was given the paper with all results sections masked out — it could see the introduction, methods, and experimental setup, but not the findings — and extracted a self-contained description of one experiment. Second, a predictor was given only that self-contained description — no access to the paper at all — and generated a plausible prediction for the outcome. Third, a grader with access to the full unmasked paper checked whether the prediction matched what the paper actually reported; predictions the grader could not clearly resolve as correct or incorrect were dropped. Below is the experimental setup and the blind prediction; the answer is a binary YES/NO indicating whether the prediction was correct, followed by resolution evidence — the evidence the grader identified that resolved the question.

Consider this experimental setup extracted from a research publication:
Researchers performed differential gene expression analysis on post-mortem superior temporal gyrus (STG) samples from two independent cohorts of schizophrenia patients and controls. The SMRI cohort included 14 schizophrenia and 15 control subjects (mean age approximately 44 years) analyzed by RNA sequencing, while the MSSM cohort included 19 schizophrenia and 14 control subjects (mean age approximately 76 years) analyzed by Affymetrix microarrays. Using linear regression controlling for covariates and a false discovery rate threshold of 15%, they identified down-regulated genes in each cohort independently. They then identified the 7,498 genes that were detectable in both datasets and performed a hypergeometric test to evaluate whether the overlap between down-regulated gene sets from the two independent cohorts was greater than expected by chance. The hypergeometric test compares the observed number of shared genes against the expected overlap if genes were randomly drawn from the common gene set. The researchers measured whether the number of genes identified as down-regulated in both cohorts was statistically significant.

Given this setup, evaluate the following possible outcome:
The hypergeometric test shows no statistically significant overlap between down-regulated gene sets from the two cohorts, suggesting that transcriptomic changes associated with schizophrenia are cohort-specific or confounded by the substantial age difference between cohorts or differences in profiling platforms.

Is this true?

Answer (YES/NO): NO